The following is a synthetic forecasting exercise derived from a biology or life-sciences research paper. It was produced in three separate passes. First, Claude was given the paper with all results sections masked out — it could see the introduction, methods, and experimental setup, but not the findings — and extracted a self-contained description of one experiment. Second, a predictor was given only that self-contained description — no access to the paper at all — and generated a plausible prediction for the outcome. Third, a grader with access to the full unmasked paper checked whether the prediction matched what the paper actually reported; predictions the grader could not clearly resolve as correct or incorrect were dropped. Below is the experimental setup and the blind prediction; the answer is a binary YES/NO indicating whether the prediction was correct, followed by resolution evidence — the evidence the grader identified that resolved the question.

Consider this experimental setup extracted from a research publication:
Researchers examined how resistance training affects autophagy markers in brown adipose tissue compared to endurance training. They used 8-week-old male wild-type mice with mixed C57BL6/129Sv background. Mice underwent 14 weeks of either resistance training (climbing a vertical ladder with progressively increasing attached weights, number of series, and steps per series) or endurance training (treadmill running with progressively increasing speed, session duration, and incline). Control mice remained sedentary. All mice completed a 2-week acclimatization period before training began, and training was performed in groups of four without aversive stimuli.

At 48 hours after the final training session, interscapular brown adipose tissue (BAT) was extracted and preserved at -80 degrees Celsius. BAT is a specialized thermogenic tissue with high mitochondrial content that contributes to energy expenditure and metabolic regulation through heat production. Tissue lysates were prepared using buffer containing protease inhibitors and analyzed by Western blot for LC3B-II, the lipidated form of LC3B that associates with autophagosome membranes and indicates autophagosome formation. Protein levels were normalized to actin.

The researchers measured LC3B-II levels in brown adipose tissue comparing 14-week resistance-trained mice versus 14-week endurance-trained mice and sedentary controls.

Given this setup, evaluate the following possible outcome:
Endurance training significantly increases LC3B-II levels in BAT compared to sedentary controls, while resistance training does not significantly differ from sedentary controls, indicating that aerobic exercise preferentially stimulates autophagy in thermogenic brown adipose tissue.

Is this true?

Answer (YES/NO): NO